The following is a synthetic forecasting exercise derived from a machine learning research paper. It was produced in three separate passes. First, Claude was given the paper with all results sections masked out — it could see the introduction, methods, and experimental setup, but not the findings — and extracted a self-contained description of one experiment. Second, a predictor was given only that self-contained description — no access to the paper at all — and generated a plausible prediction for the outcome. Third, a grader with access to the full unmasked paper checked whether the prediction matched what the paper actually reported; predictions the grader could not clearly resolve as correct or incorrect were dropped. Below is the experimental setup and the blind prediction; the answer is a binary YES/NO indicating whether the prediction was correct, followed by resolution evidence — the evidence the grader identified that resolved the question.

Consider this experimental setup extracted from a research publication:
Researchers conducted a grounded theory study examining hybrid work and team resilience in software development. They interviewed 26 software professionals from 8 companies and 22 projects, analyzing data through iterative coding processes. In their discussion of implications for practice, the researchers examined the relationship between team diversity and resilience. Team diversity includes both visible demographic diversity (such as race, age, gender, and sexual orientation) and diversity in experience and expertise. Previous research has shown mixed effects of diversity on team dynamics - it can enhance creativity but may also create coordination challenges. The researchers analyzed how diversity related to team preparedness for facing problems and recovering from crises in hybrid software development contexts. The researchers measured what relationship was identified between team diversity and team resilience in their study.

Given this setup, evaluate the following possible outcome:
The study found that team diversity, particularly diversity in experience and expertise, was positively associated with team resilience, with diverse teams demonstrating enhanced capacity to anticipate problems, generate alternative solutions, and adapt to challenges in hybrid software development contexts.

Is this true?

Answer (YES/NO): NO